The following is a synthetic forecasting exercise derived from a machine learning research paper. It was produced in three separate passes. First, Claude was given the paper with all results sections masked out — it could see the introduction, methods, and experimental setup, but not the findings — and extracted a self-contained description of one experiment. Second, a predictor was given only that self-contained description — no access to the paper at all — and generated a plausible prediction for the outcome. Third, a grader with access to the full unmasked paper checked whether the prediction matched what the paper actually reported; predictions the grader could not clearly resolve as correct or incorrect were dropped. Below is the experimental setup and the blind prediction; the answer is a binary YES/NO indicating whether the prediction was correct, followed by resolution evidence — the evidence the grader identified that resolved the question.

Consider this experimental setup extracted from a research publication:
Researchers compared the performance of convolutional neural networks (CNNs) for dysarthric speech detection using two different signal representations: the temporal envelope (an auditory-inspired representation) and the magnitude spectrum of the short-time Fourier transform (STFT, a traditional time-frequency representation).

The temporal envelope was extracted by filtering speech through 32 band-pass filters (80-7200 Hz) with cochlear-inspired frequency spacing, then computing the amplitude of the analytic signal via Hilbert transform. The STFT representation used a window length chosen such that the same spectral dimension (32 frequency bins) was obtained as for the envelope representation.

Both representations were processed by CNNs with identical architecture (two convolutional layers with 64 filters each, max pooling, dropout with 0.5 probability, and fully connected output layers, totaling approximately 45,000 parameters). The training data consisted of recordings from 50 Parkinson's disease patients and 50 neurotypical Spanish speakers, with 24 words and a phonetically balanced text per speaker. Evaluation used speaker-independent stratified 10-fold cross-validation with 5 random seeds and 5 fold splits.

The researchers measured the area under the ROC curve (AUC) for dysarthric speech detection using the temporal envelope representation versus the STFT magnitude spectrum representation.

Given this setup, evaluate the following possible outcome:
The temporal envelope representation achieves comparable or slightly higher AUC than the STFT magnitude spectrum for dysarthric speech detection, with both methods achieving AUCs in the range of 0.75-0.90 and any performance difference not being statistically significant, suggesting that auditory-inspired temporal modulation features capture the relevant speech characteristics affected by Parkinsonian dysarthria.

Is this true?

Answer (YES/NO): NO